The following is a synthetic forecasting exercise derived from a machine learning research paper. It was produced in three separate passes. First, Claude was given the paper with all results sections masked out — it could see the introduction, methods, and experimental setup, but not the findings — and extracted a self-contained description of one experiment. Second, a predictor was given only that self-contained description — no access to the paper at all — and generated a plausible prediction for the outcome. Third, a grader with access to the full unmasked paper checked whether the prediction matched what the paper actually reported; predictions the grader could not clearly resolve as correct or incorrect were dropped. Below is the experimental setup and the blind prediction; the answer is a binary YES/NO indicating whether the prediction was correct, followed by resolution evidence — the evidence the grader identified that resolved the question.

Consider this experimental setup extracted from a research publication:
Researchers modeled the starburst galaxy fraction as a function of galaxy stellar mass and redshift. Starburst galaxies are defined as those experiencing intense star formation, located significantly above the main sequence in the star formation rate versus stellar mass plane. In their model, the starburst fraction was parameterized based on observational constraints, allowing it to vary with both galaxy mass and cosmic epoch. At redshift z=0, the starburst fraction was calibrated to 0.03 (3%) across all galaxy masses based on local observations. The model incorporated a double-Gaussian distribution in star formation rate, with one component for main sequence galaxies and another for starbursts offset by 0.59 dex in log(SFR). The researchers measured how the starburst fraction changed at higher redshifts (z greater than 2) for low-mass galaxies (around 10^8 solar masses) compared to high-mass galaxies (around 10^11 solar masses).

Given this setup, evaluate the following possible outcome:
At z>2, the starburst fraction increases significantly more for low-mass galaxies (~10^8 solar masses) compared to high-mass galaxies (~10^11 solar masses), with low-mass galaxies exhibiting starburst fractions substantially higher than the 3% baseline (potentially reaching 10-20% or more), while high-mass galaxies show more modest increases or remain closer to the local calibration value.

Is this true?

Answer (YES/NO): YES